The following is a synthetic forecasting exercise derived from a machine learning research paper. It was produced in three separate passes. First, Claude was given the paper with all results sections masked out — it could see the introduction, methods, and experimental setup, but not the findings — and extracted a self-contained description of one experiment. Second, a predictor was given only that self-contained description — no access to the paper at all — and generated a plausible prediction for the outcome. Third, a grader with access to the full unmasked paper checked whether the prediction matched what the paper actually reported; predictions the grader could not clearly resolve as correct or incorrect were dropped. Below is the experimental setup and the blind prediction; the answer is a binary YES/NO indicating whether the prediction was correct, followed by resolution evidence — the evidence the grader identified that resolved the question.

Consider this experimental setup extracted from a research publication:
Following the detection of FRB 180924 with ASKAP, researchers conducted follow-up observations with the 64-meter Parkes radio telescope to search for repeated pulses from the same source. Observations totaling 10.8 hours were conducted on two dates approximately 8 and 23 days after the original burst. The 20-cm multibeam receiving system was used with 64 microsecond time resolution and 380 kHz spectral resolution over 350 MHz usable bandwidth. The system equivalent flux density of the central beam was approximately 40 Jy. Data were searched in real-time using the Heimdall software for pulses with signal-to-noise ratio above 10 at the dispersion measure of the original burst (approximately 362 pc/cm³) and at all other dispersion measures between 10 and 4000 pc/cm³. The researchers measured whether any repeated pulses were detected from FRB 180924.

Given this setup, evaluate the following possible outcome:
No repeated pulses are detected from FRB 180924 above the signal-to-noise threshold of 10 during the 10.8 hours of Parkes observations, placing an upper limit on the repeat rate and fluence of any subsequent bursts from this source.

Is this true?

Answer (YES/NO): YES